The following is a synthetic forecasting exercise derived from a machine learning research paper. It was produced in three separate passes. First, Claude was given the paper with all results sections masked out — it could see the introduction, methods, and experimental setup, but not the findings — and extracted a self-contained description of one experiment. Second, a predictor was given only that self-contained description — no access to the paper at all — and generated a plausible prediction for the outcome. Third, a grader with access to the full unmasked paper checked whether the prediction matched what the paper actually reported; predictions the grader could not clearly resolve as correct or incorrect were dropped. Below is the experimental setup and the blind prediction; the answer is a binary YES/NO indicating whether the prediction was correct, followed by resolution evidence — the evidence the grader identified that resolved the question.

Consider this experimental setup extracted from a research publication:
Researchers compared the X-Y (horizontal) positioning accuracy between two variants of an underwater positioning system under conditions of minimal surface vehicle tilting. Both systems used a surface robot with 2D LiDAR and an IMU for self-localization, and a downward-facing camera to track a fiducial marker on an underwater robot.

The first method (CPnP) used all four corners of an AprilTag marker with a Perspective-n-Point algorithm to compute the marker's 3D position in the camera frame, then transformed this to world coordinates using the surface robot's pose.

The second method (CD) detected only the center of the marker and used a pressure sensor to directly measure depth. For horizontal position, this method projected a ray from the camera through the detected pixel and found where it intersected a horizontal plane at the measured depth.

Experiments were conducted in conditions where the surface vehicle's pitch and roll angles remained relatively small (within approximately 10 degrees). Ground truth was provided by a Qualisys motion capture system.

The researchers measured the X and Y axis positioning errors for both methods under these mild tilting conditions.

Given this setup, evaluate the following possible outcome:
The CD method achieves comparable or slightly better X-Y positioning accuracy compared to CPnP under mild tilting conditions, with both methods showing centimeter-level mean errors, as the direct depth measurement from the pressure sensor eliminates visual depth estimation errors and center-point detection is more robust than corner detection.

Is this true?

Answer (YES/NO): YES